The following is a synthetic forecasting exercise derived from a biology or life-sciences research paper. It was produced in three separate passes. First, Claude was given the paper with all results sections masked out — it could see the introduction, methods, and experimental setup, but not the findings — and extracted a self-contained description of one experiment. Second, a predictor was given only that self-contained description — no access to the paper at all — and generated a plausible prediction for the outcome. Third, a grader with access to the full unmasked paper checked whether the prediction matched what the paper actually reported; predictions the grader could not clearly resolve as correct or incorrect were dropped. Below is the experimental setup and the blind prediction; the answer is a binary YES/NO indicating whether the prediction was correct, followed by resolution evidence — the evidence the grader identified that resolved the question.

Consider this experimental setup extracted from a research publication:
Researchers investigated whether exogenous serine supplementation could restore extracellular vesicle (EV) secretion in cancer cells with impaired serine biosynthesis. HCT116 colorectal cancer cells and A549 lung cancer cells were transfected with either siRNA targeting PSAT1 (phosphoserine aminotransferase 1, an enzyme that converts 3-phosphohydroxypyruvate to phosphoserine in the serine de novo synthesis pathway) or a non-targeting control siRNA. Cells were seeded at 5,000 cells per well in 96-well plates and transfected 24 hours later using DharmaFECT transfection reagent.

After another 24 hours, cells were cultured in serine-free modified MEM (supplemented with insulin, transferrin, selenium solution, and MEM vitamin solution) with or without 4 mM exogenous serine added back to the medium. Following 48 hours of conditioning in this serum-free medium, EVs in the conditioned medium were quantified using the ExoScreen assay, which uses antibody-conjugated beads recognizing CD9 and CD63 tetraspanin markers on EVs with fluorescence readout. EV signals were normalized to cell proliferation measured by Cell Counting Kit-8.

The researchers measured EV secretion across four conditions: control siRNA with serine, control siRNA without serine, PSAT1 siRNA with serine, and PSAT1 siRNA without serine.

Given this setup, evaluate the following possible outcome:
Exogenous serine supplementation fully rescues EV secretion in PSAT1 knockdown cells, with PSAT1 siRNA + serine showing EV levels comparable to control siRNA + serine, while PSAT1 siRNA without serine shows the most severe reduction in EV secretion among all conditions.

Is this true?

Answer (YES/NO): YES